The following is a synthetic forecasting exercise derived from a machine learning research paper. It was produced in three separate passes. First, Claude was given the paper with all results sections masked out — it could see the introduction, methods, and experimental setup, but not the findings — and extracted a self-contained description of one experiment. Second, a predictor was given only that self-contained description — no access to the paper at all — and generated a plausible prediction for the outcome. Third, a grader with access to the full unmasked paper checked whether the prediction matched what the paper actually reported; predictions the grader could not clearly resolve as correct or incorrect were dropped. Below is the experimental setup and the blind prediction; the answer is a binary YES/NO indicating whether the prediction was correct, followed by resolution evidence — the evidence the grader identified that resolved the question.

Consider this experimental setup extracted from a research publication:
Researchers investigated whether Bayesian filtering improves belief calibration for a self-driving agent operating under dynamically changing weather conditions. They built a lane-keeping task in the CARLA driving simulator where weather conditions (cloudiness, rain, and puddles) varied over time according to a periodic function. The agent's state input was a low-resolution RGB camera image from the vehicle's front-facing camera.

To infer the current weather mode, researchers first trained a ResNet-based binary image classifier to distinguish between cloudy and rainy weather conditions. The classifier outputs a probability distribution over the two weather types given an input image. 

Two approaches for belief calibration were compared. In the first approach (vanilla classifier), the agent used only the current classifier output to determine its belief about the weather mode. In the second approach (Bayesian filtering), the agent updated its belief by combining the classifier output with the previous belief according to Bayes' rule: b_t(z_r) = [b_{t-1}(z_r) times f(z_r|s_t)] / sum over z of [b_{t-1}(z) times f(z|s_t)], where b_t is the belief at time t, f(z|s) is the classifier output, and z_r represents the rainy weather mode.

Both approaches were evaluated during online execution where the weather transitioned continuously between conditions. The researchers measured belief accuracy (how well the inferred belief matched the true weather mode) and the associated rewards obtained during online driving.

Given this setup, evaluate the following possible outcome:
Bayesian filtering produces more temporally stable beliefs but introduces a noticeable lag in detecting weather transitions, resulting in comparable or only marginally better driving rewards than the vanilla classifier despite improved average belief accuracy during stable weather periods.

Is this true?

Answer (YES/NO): NO